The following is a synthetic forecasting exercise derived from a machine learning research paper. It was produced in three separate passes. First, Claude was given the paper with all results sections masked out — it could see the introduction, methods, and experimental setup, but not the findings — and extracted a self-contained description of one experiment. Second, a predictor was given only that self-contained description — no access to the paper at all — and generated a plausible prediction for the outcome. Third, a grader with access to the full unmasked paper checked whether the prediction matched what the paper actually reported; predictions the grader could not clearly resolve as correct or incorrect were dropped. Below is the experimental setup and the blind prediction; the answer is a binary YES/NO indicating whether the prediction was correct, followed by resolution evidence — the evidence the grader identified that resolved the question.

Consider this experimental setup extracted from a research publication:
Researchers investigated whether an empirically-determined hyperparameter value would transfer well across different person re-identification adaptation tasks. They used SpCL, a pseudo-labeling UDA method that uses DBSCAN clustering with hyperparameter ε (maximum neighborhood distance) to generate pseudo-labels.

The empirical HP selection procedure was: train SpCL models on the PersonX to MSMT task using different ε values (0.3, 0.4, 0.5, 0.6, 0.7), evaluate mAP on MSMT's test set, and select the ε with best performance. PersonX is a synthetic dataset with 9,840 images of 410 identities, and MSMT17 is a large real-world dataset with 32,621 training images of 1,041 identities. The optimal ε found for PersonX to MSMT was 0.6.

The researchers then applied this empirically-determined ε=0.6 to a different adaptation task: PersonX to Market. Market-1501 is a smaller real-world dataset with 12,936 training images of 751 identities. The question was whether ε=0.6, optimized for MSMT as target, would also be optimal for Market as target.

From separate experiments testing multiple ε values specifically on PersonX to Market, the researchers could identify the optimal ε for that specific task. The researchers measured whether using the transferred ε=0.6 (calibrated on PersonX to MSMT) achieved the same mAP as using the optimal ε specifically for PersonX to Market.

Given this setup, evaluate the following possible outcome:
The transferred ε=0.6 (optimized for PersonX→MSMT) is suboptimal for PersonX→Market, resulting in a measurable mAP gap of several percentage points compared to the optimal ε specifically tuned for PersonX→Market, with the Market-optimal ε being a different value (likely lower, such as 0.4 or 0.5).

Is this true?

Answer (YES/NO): YES